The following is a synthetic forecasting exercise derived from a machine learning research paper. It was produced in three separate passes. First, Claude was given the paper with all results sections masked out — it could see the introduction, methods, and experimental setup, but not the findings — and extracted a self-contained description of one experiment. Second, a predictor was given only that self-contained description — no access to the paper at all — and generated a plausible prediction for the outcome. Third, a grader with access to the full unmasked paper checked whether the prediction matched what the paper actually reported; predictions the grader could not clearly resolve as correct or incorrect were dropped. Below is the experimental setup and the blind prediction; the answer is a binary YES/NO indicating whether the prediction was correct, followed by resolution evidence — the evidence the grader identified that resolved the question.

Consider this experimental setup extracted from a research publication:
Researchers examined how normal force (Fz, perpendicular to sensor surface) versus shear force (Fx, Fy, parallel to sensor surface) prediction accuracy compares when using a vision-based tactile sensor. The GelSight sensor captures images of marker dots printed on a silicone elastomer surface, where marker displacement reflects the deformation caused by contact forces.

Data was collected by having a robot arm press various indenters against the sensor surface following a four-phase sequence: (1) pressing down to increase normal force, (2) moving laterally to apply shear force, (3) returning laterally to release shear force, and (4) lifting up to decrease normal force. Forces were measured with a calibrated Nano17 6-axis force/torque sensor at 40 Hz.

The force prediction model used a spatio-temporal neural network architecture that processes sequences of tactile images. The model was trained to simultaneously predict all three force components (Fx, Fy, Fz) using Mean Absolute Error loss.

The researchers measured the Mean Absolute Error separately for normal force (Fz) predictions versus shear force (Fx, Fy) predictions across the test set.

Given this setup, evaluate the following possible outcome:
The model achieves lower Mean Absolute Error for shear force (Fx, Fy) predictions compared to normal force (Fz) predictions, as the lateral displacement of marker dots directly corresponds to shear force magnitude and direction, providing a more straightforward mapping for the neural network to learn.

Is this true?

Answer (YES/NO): YES